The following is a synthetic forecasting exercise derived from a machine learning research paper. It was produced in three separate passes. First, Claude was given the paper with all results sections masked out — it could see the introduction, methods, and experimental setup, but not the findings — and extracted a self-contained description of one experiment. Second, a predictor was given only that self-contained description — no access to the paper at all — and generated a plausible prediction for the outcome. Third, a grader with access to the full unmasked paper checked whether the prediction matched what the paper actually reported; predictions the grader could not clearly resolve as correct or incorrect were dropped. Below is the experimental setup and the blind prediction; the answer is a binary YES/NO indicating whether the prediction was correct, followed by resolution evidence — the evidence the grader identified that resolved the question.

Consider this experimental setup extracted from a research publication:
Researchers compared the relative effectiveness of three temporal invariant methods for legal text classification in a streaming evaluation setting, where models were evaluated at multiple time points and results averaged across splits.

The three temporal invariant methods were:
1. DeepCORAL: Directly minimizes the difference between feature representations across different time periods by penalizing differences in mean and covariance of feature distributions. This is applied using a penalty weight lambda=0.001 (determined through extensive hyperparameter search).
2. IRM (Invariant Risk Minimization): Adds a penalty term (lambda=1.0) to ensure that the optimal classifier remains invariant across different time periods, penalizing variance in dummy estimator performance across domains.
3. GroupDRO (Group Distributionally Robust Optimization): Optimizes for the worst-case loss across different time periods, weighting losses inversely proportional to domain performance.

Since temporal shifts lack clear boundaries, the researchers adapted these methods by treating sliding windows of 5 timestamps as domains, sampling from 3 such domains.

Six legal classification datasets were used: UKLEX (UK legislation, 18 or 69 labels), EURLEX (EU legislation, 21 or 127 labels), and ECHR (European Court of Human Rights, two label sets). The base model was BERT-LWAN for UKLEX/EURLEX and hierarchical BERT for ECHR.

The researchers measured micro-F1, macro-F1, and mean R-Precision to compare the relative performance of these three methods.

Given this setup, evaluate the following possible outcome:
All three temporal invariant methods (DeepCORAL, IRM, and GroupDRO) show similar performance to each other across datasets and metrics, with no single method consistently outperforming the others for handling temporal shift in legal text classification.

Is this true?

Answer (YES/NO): NO